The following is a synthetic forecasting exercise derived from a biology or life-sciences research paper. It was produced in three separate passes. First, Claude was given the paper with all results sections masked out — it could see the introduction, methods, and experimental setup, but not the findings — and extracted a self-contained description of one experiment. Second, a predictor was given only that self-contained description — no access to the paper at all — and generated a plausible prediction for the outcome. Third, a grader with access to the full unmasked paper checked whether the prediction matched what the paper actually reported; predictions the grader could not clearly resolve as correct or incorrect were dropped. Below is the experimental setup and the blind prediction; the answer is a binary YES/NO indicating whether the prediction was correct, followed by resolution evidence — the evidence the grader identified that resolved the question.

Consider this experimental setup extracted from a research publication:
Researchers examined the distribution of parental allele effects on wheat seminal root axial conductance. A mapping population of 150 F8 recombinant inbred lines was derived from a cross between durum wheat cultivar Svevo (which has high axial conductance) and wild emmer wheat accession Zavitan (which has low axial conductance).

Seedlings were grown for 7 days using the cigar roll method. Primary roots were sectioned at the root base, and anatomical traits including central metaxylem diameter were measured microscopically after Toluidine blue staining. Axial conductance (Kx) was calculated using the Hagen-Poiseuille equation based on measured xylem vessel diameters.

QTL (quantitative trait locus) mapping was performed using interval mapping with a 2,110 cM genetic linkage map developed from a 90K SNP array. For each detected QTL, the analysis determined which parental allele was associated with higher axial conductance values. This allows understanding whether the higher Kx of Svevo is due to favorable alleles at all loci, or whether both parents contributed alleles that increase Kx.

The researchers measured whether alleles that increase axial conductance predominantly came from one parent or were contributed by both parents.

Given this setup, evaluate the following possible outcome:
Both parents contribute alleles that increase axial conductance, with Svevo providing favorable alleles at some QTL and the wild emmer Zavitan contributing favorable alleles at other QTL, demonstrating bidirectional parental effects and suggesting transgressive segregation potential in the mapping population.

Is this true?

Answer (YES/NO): YES